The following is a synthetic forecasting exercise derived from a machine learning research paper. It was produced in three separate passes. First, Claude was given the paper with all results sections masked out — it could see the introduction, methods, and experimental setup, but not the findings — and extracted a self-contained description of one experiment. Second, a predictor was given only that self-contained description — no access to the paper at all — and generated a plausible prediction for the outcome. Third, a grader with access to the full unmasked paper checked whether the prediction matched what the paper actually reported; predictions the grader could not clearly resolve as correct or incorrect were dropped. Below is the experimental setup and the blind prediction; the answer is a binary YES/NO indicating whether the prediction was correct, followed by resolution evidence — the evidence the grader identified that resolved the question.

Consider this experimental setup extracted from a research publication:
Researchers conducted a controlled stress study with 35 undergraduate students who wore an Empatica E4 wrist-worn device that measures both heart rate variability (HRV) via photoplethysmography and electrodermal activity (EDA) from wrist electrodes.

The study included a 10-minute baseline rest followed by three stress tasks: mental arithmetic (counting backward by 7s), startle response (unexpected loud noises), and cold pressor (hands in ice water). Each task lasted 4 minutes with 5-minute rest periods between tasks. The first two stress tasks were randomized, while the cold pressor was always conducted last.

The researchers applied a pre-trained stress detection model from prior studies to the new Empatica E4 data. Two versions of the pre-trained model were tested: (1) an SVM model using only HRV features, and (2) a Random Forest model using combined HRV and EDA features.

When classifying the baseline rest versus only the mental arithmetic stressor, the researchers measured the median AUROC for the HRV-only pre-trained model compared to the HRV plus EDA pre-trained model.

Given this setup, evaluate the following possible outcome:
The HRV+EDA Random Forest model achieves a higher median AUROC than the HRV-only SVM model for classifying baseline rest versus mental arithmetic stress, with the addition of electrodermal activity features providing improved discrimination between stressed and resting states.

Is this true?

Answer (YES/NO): NO